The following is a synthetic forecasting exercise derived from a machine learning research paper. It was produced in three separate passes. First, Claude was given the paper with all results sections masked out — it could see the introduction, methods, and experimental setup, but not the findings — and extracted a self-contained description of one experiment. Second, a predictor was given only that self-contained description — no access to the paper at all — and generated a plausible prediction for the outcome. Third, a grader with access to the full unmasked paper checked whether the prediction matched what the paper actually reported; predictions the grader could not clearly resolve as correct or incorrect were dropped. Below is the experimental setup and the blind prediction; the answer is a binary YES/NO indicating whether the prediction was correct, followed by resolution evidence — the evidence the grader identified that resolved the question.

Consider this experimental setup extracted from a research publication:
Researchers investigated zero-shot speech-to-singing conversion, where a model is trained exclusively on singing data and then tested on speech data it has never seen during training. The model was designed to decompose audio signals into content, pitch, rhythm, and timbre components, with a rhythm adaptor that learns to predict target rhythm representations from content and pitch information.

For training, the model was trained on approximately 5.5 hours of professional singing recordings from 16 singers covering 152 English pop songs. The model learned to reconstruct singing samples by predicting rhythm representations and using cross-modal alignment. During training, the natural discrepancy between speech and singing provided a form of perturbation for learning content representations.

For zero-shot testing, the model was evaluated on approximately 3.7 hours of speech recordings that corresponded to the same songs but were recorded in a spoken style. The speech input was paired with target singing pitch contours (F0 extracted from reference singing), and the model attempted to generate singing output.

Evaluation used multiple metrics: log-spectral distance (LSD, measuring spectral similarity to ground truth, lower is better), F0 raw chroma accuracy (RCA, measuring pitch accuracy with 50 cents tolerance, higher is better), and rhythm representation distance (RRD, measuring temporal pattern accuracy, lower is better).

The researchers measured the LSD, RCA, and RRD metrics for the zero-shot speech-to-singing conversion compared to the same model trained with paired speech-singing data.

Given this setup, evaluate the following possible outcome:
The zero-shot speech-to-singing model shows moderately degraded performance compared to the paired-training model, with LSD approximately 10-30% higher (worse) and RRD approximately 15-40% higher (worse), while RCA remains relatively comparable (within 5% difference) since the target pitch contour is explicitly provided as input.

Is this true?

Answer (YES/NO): NO